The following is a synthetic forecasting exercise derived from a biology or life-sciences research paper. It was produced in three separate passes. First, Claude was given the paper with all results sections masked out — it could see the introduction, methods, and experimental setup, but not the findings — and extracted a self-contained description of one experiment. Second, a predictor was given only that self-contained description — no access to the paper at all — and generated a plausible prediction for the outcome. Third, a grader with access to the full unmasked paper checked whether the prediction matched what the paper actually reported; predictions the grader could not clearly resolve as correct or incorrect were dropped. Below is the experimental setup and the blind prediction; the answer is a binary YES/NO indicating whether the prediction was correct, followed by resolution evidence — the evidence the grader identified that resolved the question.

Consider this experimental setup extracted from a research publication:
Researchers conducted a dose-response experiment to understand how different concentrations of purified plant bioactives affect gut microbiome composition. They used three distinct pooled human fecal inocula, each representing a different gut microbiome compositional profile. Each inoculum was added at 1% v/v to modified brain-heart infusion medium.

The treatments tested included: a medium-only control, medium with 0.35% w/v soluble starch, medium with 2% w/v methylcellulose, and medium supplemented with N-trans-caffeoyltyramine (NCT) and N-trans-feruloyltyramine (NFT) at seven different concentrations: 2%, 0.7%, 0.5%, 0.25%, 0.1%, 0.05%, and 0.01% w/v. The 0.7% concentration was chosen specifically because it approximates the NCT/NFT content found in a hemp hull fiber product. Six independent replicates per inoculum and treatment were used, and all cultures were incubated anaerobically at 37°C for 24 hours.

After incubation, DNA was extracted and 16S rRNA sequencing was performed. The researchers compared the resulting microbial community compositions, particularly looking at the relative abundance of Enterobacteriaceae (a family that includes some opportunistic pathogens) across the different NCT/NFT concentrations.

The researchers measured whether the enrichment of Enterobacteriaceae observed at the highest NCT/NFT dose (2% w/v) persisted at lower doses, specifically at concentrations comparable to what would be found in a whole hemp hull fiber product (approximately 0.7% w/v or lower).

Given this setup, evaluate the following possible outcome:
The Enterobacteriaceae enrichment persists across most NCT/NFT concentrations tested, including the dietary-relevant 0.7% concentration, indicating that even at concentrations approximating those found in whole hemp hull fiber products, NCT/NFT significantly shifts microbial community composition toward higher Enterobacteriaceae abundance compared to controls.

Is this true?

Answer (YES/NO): NO